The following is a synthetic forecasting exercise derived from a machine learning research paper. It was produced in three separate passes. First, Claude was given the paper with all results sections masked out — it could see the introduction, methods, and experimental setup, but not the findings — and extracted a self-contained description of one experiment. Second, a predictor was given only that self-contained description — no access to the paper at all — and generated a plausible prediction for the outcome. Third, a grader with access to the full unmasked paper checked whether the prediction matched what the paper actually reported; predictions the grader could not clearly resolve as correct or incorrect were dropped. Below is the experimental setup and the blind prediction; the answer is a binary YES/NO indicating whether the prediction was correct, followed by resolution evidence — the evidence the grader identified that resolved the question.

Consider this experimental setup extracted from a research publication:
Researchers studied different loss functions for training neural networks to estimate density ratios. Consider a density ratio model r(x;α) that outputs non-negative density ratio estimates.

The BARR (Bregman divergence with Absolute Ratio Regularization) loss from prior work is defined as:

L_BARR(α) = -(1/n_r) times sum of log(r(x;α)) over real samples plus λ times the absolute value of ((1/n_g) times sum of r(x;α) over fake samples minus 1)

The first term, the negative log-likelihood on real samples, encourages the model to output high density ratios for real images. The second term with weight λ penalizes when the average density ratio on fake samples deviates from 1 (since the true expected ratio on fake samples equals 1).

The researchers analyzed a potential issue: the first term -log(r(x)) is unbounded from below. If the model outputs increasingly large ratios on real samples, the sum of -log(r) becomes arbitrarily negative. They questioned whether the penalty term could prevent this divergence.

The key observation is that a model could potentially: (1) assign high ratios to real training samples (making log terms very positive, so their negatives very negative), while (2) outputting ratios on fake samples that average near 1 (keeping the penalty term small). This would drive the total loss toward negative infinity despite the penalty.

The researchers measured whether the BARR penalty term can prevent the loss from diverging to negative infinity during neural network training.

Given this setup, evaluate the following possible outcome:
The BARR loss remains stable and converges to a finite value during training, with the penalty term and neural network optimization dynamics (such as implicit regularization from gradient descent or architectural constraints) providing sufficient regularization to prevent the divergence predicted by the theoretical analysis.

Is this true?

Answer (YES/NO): NO